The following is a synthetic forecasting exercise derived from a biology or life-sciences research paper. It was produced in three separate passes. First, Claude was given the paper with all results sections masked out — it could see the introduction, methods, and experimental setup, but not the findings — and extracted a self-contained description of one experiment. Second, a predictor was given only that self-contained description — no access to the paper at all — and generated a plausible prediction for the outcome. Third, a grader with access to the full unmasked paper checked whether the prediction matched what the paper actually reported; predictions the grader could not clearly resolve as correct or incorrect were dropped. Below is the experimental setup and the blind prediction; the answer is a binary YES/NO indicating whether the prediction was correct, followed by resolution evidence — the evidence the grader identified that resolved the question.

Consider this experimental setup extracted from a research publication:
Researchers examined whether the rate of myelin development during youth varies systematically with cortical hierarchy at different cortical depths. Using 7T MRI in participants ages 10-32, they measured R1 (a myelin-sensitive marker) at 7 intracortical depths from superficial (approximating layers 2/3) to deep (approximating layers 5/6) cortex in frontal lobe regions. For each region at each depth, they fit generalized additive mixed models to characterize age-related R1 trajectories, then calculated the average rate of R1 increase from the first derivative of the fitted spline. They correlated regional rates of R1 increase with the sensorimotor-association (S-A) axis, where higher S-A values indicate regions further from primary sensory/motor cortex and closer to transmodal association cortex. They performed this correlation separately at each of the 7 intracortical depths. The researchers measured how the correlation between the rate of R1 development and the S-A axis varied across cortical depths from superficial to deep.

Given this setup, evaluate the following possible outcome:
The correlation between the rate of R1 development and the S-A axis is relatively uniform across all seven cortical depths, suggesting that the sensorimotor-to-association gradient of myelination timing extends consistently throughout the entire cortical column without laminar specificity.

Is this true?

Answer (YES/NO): NO